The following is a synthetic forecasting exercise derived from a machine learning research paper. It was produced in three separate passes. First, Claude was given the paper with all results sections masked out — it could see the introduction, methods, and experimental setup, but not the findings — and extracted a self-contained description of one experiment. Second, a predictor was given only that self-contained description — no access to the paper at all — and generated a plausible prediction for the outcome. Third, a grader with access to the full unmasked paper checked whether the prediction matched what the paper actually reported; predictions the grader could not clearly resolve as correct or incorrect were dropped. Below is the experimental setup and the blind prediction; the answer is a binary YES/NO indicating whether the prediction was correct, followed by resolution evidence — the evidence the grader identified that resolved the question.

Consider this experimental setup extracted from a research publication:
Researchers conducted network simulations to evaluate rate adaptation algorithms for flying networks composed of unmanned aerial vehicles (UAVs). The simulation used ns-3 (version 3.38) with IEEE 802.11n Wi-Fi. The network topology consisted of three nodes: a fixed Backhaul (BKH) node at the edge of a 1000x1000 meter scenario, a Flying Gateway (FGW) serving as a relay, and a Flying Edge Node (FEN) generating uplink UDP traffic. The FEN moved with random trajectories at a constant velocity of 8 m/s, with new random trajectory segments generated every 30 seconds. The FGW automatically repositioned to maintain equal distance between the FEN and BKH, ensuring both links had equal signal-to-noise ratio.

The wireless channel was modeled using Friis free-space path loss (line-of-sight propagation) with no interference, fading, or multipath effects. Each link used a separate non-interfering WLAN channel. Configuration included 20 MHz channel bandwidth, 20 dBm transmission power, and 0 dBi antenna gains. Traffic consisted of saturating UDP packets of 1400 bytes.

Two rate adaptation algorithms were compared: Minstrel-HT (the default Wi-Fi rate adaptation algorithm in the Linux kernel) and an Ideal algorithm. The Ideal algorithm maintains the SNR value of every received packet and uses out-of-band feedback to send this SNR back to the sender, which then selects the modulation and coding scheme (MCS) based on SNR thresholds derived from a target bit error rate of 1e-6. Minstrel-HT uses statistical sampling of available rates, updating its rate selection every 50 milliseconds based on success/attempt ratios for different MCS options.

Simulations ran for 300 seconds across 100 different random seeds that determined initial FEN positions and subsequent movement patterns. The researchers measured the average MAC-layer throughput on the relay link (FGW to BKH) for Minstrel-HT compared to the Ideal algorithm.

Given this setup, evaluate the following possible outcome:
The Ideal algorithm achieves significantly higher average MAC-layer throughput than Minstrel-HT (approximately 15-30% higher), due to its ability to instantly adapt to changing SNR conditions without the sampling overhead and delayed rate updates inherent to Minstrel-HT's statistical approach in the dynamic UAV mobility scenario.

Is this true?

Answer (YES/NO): NO